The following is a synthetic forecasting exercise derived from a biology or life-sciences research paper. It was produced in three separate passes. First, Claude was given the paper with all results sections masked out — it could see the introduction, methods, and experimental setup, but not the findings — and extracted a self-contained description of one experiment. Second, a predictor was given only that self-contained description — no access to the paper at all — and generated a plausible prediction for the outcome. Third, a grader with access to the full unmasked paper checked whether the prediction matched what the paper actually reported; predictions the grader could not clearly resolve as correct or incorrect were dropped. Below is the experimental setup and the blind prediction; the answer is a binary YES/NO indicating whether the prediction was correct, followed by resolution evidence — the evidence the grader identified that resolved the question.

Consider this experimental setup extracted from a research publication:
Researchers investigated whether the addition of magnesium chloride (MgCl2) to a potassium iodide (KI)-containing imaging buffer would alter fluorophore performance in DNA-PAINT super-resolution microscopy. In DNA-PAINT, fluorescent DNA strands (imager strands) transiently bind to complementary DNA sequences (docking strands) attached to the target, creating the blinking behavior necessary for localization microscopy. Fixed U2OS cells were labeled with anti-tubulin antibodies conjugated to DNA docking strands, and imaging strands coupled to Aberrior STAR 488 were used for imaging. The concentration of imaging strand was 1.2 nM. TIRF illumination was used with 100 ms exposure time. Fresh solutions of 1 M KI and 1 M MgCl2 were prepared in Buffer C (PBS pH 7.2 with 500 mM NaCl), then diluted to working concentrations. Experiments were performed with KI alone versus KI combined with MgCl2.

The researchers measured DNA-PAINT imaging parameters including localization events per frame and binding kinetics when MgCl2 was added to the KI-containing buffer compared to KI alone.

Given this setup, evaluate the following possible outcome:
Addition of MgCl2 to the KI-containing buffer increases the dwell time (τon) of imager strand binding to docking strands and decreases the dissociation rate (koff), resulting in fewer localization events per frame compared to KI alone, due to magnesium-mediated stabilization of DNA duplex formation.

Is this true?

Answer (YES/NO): NO